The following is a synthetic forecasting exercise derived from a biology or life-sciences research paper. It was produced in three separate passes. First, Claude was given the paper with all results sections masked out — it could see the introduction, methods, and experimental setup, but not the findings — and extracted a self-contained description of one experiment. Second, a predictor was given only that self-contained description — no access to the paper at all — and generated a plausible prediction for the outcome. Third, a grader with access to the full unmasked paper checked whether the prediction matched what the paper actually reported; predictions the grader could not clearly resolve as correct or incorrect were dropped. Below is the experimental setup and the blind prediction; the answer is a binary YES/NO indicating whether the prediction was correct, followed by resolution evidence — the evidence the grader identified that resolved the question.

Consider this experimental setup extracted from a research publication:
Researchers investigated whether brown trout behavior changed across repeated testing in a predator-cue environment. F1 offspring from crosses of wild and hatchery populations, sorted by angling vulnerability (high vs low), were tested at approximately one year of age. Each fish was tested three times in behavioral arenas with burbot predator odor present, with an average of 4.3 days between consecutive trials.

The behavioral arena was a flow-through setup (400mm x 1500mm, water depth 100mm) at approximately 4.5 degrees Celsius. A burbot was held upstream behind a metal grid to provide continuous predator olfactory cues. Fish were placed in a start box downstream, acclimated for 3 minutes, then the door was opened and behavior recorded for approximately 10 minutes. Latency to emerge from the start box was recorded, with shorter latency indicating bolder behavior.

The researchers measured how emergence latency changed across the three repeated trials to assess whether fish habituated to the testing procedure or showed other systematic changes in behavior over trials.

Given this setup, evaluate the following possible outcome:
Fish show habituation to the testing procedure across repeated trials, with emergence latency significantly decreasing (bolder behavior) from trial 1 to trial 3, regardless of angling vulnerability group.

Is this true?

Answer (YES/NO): NO